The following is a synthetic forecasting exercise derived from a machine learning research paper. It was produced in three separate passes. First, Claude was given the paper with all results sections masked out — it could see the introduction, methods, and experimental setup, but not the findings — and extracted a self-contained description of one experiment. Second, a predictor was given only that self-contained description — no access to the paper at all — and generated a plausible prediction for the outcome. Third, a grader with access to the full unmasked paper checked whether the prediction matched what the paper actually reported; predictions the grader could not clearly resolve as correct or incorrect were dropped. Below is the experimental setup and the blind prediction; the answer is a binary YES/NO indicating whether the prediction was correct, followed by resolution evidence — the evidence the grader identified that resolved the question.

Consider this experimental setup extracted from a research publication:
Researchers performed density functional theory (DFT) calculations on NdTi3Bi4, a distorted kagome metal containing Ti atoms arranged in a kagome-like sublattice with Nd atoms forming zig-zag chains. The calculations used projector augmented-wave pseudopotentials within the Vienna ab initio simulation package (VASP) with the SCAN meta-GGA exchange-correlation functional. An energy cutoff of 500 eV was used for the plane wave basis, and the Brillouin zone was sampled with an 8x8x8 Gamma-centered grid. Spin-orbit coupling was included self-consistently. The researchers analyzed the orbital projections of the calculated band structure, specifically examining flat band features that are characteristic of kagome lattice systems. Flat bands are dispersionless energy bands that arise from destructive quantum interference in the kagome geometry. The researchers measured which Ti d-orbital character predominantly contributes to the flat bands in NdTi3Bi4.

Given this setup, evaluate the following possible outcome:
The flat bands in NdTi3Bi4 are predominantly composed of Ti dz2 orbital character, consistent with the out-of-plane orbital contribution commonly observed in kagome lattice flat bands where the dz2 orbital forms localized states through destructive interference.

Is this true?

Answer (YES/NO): NO